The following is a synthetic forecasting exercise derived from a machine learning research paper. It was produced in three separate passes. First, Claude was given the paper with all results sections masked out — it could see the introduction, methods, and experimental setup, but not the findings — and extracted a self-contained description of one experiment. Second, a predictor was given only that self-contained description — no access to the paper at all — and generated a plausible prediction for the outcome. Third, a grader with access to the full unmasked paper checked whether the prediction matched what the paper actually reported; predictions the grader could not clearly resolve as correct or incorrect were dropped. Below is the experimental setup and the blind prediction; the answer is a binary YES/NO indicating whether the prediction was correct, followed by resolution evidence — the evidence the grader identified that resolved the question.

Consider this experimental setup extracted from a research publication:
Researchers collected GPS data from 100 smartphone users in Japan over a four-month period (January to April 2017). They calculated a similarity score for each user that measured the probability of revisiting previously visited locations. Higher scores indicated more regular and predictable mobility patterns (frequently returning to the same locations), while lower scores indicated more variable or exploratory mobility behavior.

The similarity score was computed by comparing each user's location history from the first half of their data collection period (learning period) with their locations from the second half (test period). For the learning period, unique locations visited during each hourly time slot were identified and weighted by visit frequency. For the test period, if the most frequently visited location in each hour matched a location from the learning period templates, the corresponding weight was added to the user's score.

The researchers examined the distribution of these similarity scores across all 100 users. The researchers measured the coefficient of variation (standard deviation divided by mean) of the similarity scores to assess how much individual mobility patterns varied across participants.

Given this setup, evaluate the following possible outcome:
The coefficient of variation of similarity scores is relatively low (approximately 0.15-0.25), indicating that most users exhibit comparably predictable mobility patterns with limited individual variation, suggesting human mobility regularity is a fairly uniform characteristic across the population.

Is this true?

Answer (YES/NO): NO